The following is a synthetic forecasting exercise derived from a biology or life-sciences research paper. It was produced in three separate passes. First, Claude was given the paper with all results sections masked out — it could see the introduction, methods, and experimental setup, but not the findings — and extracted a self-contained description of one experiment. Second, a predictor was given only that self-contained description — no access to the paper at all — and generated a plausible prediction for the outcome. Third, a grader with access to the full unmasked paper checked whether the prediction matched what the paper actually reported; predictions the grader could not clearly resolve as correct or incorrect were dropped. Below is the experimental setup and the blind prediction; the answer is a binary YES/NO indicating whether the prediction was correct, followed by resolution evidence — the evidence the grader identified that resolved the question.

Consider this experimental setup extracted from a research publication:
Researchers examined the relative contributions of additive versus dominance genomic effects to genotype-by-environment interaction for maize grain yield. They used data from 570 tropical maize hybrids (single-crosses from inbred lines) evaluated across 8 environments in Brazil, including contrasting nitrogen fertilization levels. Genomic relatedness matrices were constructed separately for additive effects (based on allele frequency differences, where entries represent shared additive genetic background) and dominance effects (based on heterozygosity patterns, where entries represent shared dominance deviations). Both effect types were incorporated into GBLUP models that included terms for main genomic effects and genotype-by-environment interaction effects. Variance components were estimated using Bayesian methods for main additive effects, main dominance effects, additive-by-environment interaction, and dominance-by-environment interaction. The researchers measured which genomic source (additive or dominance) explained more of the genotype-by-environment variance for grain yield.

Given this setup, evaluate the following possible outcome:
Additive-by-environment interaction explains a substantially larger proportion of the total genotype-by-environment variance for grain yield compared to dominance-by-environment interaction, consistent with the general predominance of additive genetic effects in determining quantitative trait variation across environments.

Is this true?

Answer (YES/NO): YES